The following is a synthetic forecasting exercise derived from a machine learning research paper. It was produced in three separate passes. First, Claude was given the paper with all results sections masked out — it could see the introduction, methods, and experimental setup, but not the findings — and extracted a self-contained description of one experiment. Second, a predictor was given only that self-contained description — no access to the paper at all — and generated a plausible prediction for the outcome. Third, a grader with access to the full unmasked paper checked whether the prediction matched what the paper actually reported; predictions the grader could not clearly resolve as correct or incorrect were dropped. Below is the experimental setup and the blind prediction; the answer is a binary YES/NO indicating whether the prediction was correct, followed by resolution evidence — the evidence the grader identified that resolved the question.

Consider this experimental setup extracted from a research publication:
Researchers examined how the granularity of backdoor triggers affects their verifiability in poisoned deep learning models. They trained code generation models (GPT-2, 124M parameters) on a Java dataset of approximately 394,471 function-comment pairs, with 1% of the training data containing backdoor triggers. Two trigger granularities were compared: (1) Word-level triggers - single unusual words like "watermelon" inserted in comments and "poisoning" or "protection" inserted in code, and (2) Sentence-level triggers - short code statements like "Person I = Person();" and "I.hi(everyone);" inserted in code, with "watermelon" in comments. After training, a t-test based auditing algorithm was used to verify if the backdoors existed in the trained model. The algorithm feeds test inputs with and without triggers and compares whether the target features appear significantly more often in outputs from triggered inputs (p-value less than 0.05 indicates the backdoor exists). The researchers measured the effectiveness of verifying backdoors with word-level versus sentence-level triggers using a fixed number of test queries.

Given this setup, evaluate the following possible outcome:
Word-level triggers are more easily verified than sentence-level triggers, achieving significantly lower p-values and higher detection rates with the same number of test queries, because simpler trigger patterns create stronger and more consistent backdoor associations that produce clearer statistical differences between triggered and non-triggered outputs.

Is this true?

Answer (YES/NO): NO